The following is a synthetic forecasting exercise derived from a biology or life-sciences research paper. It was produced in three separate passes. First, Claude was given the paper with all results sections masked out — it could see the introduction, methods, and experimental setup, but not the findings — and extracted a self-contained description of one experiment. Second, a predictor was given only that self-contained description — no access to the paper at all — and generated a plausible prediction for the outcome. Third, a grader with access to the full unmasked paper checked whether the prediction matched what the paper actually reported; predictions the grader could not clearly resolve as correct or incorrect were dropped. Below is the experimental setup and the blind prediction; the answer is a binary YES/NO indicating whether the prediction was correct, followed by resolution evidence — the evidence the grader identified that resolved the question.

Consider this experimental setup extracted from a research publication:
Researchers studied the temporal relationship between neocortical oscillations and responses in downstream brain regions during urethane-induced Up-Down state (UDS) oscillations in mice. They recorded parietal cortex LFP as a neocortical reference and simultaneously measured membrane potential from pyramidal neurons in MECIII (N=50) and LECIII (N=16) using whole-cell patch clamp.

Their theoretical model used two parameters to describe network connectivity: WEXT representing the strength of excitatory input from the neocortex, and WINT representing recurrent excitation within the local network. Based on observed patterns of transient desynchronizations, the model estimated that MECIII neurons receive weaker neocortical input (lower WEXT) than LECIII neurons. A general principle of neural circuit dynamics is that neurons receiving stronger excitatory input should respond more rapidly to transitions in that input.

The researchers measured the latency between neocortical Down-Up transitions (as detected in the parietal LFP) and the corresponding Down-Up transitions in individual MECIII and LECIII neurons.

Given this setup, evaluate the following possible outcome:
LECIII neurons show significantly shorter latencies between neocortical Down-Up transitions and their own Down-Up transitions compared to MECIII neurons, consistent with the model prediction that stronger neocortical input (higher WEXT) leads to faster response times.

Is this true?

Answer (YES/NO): YES